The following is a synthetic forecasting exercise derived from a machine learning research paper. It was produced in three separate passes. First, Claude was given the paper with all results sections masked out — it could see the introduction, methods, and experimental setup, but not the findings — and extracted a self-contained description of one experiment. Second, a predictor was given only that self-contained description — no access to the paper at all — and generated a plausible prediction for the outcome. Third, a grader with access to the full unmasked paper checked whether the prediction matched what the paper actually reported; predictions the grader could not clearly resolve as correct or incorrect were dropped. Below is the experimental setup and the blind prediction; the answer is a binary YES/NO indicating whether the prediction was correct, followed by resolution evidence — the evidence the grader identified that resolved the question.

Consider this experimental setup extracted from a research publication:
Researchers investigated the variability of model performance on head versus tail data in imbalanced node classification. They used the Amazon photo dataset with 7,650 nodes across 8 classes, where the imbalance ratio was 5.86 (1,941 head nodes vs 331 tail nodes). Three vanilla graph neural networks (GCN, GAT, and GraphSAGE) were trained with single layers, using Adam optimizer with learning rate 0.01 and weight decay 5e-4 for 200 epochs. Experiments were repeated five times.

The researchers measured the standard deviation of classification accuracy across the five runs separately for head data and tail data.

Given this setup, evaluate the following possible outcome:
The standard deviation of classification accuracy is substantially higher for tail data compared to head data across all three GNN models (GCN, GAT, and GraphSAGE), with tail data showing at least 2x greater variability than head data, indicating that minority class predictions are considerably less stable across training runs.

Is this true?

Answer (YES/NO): YES